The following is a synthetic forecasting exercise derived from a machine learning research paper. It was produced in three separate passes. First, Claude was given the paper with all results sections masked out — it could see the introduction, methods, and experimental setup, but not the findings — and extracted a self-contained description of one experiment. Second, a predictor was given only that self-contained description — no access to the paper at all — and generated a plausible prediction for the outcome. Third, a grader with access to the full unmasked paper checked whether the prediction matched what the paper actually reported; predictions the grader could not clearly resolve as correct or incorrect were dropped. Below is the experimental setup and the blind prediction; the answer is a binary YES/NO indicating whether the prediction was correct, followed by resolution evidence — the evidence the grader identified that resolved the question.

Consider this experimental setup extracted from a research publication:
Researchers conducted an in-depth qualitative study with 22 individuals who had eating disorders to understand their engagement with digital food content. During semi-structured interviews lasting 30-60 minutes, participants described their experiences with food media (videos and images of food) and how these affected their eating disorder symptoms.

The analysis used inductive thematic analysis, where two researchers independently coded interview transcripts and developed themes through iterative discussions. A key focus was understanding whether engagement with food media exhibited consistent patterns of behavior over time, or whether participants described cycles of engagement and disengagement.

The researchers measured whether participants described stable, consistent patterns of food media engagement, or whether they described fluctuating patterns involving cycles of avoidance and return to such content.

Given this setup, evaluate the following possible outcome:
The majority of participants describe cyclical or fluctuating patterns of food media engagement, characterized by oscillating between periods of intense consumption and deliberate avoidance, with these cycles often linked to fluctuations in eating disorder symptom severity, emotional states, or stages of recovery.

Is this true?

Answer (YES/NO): YES